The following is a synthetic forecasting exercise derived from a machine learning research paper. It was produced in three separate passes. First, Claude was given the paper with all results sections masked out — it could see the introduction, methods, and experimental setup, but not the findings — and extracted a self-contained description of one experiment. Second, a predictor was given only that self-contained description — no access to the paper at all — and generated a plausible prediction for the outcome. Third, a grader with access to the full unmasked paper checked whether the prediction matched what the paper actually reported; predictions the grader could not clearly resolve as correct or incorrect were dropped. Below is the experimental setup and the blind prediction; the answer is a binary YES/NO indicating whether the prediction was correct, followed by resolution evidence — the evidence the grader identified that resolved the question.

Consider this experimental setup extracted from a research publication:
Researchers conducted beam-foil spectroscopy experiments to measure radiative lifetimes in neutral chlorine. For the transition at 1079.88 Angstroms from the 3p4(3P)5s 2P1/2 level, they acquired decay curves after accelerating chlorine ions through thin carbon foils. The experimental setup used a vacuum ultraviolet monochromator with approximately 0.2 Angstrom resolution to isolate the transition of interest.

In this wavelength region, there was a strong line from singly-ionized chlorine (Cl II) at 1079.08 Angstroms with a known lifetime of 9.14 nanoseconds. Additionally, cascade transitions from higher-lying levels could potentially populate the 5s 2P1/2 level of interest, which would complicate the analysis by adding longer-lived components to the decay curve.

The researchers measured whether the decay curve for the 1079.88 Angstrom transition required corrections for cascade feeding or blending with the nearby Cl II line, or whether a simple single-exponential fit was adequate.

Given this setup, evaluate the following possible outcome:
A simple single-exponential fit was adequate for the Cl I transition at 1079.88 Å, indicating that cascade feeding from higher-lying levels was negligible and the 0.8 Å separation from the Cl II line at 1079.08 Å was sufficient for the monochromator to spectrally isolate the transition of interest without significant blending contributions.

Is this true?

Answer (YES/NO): YES